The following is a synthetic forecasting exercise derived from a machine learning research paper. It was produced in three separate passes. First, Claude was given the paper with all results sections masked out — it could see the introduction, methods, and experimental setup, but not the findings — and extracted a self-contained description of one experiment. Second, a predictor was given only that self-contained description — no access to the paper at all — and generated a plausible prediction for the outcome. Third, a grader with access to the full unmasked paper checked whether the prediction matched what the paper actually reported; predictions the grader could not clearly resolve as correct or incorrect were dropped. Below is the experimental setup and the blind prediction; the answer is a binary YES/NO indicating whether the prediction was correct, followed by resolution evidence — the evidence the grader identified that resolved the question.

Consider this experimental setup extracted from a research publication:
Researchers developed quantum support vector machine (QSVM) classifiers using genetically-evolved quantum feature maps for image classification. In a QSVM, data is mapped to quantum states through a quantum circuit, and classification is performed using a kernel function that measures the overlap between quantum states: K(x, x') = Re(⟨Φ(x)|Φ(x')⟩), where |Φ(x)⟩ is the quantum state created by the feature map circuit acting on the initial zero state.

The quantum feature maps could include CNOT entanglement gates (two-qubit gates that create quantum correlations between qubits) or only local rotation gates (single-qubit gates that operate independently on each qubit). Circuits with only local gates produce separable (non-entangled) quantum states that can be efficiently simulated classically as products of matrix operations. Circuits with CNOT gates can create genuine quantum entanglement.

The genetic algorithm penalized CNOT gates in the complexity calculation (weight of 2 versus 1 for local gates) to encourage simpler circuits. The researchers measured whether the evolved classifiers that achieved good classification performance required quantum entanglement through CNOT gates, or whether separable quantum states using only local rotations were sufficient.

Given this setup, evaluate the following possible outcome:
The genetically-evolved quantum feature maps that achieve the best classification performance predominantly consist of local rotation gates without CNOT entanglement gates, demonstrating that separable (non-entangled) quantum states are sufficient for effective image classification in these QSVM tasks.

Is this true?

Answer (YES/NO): YES